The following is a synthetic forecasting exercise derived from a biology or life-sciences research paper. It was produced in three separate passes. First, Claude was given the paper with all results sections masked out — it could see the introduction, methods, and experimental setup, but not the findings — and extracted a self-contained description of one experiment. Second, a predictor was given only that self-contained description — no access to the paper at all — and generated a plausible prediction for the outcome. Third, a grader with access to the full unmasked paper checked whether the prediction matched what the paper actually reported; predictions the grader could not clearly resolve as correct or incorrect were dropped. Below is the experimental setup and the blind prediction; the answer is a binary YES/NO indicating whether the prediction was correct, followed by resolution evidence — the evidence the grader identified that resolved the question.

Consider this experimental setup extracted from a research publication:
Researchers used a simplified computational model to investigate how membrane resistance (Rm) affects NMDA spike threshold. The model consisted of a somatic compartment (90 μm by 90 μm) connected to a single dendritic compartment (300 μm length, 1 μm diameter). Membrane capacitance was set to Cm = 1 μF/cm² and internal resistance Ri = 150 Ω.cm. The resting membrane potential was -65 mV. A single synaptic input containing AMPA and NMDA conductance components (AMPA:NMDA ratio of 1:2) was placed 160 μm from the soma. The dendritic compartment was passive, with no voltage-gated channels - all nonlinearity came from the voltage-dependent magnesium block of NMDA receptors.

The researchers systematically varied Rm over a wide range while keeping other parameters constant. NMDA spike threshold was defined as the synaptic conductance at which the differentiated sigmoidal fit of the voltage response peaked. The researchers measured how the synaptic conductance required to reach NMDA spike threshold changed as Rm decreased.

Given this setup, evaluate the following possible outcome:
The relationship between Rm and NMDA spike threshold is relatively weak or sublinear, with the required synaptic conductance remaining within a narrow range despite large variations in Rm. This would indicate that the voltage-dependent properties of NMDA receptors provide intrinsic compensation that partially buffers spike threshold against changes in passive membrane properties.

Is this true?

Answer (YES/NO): YES